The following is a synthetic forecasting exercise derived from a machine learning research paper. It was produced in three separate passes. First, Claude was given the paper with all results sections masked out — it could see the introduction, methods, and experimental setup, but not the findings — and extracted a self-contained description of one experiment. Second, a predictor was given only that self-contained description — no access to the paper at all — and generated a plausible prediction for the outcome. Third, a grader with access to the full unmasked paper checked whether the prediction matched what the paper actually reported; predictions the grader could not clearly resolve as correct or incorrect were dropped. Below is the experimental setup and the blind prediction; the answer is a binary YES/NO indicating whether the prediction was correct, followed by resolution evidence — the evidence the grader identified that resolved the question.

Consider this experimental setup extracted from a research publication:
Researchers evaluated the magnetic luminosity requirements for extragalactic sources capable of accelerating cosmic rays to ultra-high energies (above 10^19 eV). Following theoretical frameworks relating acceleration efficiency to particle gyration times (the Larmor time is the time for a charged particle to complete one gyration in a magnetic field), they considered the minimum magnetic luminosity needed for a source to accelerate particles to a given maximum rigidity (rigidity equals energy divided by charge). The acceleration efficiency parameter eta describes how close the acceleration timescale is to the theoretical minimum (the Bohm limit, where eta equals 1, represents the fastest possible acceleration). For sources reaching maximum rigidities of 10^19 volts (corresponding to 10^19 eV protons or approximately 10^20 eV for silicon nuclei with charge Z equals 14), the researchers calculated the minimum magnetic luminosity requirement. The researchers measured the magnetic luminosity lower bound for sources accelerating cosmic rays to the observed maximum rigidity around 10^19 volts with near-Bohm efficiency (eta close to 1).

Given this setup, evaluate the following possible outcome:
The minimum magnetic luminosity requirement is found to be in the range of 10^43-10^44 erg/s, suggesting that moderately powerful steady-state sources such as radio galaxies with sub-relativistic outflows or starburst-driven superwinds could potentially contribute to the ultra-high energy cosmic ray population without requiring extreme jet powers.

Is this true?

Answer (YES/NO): YES